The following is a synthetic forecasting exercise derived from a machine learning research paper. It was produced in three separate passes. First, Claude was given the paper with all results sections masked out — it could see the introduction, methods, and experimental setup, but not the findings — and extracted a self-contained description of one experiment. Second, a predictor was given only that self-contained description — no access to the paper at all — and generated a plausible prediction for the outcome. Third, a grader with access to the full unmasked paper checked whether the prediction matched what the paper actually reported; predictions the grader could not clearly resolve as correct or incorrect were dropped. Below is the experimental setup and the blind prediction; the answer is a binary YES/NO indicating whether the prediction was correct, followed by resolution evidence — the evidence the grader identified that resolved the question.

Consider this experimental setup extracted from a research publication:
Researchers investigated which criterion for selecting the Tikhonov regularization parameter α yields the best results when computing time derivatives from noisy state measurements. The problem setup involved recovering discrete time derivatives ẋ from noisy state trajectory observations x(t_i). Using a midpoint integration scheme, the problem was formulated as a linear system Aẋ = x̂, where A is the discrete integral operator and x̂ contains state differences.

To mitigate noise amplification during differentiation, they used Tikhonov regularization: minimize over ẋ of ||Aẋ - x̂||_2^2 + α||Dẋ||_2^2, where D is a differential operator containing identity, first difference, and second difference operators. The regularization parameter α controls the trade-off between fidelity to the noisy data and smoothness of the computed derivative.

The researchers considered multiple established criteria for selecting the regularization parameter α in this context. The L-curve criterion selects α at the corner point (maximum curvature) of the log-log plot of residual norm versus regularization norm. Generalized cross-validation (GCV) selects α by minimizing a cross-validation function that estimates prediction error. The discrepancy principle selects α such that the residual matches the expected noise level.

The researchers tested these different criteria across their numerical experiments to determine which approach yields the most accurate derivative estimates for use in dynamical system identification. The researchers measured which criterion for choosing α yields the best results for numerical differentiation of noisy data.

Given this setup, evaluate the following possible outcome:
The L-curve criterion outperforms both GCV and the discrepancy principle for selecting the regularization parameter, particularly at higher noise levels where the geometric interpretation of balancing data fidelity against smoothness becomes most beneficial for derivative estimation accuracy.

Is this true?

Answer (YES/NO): NO